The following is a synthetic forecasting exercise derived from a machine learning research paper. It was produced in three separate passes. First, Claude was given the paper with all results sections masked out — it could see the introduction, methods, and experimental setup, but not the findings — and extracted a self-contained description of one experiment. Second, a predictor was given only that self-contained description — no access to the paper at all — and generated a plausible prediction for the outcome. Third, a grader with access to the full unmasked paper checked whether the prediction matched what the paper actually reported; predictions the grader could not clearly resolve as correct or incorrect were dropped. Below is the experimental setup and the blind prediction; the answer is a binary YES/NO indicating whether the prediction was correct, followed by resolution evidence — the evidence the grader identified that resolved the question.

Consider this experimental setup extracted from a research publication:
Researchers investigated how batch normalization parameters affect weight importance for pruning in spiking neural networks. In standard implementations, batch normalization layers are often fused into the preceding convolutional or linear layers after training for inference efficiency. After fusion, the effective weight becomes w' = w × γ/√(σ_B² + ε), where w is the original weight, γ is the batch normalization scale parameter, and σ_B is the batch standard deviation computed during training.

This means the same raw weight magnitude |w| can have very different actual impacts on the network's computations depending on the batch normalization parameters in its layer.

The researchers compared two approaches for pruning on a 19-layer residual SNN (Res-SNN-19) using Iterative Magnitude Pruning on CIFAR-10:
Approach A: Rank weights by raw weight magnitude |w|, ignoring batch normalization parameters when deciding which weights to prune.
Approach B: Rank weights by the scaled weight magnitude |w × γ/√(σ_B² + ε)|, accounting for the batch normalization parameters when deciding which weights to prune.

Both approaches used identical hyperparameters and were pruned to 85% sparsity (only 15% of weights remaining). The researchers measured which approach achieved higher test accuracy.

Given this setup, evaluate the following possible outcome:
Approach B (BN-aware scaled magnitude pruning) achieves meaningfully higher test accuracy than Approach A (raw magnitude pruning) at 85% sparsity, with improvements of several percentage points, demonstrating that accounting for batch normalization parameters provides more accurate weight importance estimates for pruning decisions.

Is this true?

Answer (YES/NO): NO